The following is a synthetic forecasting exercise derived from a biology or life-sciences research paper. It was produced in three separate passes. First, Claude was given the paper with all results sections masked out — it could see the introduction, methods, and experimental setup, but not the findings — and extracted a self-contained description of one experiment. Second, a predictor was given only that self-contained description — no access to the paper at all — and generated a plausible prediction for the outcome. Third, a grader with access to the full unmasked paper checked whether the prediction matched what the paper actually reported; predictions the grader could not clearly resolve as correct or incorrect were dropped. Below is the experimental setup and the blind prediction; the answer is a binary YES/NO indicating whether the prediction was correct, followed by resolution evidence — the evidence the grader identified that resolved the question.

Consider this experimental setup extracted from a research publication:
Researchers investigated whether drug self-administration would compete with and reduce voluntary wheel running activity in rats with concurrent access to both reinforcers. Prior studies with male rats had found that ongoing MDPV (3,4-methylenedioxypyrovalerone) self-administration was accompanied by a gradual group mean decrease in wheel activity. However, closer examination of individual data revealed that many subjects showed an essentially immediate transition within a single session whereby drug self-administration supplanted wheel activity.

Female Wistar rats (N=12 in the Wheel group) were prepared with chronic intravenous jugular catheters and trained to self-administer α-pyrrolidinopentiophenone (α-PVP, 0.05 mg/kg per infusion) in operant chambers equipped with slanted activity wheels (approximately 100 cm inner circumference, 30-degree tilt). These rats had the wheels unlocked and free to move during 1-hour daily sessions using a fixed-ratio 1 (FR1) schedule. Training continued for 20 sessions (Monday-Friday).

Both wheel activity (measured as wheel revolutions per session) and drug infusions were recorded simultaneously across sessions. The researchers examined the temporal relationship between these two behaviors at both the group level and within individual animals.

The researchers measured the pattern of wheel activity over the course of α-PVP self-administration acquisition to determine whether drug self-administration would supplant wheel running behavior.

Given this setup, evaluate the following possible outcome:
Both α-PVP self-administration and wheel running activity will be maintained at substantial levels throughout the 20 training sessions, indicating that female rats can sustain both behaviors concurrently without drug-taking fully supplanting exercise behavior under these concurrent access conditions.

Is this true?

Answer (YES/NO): NO